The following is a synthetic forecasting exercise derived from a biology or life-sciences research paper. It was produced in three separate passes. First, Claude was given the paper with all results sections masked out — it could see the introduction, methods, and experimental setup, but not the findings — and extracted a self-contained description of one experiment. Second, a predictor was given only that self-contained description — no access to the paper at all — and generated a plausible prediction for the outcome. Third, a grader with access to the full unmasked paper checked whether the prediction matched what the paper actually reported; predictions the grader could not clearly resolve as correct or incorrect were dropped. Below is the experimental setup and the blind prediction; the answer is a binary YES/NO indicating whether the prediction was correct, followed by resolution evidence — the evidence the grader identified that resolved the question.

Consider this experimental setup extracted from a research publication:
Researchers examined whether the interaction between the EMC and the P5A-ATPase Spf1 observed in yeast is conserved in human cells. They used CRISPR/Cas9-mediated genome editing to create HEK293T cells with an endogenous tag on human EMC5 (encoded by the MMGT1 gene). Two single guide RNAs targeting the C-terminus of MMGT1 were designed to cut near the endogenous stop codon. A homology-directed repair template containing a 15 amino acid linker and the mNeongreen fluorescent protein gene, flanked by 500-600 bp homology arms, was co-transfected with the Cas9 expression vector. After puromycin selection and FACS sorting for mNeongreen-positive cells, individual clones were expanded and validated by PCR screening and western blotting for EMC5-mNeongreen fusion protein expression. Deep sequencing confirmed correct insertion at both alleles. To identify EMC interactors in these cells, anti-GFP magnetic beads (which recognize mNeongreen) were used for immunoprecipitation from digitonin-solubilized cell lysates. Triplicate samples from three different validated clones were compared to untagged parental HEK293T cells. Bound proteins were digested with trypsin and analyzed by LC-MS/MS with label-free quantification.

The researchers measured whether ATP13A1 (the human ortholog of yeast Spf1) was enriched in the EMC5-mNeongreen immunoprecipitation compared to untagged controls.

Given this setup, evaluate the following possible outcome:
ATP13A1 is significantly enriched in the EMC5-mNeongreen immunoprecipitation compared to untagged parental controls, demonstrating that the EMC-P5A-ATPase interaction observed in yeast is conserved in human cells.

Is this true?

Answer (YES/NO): YES